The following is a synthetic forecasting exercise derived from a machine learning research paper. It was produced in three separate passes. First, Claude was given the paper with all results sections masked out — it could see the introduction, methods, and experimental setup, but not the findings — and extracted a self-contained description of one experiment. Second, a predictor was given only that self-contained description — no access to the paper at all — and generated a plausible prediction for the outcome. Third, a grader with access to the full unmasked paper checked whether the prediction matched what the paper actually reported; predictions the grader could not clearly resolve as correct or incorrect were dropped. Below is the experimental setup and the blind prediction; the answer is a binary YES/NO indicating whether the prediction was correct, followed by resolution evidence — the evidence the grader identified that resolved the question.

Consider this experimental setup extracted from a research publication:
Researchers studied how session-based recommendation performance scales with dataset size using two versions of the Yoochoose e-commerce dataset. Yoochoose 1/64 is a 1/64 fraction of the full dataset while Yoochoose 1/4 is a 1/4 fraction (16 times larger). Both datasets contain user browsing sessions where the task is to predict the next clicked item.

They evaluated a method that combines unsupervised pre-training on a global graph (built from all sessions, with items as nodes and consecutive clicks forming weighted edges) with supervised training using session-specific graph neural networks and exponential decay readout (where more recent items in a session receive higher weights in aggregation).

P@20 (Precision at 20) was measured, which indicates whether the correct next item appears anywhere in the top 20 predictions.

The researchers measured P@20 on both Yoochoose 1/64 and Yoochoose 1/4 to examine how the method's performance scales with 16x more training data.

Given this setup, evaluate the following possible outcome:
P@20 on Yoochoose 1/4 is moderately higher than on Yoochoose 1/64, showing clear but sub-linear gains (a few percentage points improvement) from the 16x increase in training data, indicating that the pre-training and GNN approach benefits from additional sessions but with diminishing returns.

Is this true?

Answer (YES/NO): NO